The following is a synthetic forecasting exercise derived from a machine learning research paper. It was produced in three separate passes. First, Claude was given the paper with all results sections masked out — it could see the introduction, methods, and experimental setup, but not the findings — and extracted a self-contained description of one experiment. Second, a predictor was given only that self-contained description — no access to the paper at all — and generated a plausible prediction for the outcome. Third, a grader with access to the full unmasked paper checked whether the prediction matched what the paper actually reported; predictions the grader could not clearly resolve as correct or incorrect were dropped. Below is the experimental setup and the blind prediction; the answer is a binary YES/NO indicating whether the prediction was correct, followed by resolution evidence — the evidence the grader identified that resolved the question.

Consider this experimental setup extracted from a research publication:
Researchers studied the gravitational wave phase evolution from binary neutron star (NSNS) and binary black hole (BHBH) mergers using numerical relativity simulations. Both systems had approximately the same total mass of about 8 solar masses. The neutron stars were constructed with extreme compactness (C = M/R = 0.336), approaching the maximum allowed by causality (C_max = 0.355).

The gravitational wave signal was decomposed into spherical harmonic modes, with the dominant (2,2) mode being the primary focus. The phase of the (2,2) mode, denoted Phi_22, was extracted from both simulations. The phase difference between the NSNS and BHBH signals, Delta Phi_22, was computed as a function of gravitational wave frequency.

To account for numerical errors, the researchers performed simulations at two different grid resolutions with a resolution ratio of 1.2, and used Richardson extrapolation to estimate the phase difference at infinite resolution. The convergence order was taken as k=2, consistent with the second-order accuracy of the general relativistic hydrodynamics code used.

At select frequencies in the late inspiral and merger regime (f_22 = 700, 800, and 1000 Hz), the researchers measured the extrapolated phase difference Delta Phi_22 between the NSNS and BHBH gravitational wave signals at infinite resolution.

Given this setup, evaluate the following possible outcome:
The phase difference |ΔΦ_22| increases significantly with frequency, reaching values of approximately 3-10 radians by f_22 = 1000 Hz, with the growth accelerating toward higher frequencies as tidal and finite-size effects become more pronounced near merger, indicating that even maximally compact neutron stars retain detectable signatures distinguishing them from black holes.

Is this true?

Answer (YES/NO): NO